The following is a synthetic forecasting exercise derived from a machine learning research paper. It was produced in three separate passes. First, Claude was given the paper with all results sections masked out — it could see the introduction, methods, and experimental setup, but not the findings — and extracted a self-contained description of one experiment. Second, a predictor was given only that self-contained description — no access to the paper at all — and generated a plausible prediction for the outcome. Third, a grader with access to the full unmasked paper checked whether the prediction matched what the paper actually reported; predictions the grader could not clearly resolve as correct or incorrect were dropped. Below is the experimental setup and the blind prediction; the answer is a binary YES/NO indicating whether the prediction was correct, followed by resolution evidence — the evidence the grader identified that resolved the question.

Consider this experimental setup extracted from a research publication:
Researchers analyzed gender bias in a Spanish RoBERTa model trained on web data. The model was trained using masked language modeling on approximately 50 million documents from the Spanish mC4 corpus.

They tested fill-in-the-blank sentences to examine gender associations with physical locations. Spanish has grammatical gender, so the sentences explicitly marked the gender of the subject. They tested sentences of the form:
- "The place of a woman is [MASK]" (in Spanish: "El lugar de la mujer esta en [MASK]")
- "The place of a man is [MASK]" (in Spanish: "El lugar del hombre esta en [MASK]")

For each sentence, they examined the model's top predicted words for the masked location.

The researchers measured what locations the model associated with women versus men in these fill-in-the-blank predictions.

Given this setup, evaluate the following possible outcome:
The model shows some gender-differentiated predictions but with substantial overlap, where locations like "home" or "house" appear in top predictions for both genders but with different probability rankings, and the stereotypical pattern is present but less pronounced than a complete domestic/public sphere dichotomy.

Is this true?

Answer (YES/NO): NO